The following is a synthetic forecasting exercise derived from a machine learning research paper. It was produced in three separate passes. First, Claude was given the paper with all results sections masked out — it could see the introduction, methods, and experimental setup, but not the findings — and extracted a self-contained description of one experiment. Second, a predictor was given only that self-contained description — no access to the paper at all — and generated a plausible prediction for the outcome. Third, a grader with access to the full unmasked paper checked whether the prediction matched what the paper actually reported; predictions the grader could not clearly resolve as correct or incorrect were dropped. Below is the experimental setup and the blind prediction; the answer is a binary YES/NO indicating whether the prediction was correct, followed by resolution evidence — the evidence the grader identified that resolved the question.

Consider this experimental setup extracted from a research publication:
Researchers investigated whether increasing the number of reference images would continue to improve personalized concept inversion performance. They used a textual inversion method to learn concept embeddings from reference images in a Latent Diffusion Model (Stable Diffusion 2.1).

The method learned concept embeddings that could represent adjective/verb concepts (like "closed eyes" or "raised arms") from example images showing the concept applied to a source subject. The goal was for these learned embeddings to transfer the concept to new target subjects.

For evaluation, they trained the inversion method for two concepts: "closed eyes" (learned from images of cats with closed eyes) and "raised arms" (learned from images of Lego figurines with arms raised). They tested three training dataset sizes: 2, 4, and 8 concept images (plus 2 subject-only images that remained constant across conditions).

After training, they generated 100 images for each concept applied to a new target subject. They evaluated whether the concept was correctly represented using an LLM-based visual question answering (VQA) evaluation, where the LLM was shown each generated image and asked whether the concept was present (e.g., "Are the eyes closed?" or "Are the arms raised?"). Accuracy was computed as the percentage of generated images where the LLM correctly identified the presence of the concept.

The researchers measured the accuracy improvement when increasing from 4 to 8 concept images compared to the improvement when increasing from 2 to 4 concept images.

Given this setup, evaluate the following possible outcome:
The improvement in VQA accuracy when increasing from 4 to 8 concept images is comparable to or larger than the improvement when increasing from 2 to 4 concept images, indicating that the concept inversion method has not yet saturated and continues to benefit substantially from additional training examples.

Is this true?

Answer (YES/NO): NO